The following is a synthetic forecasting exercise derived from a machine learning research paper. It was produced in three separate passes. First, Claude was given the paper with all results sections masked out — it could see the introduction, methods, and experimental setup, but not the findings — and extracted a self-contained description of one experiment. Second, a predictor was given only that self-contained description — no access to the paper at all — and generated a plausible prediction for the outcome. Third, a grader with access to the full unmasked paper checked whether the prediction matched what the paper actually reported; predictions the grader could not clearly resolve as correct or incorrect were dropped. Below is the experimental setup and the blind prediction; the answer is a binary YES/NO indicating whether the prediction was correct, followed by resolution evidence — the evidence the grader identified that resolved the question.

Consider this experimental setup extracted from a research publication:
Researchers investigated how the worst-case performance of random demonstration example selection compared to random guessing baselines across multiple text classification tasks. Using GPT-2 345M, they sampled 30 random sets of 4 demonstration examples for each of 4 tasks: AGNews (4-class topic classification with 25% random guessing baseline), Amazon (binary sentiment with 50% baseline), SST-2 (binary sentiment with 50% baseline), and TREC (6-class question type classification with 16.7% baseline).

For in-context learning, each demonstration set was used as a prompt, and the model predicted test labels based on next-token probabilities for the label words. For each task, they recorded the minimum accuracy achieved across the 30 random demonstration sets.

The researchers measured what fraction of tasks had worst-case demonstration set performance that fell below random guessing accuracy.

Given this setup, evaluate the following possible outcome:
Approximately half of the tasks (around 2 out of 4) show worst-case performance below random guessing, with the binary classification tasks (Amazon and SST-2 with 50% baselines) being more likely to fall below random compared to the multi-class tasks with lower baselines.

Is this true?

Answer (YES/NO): NO